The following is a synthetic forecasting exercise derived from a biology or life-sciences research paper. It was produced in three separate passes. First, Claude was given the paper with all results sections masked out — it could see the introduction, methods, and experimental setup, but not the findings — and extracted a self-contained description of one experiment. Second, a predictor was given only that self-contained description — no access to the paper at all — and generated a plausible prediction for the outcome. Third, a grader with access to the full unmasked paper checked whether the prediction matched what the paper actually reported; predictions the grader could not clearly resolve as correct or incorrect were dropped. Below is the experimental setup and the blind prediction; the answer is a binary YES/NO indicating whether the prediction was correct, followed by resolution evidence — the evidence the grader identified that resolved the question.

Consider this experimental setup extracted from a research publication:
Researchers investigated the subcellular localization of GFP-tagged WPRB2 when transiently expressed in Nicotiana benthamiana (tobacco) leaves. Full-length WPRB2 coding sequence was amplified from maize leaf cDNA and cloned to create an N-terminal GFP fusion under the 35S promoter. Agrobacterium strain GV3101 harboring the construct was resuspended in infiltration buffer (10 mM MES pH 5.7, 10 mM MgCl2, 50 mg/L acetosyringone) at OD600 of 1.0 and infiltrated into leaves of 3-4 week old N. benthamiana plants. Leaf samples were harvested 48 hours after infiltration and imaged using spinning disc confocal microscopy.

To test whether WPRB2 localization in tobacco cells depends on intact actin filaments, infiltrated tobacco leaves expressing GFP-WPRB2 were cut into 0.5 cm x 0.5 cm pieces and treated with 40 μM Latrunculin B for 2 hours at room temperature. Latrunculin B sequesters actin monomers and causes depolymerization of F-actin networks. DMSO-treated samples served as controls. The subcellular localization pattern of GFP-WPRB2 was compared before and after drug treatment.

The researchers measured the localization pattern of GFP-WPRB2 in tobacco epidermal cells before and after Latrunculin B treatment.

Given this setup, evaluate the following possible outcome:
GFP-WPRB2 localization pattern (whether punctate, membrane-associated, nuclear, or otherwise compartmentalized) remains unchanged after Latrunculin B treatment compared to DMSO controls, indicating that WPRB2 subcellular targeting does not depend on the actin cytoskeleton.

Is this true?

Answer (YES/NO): NO